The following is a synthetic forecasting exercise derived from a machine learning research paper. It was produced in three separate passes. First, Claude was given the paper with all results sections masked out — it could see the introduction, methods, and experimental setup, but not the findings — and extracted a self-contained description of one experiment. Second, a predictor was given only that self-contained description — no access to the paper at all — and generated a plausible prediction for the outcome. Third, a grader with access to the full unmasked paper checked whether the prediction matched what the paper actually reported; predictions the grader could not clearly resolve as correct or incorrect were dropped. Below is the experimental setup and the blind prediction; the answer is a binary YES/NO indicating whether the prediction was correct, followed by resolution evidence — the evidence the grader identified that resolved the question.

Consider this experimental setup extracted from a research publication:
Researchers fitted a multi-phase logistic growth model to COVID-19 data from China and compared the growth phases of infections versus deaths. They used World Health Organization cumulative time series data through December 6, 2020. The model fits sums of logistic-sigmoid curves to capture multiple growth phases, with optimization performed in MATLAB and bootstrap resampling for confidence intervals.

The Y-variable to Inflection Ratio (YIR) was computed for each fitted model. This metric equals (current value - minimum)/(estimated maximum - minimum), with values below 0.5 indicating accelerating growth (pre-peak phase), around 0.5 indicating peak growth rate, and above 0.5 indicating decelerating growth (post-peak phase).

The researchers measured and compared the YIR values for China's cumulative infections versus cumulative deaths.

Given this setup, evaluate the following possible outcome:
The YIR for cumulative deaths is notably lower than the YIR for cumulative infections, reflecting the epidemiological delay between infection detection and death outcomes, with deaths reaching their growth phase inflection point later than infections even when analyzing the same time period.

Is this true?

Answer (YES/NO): NO